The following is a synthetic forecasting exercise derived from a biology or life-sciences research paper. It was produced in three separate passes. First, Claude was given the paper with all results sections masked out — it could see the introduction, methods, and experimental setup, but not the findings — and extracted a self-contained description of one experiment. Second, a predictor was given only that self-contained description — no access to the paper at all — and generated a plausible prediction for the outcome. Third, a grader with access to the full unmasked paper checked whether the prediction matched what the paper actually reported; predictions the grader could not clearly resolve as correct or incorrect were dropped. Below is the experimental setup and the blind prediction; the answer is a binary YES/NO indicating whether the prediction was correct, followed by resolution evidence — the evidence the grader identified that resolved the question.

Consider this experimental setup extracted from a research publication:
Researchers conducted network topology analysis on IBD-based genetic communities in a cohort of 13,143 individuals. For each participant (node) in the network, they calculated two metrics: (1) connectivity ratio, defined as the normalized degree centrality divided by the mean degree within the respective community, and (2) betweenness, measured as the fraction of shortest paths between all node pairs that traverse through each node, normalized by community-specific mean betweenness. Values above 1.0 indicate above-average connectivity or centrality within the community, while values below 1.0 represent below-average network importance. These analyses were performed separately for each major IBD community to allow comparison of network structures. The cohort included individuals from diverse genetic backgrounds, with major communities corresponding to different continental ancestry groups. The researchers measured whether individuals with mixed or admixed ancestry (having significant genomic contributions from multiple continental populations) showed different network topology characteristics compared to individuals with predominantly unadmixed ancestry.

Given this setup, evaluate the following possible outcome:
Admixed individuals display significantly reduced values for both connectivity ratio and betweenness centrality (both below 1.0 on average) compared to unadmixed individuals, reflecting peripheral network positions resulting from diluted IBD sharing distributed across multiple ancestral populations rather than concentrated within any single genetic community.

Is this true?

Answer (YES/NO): YES